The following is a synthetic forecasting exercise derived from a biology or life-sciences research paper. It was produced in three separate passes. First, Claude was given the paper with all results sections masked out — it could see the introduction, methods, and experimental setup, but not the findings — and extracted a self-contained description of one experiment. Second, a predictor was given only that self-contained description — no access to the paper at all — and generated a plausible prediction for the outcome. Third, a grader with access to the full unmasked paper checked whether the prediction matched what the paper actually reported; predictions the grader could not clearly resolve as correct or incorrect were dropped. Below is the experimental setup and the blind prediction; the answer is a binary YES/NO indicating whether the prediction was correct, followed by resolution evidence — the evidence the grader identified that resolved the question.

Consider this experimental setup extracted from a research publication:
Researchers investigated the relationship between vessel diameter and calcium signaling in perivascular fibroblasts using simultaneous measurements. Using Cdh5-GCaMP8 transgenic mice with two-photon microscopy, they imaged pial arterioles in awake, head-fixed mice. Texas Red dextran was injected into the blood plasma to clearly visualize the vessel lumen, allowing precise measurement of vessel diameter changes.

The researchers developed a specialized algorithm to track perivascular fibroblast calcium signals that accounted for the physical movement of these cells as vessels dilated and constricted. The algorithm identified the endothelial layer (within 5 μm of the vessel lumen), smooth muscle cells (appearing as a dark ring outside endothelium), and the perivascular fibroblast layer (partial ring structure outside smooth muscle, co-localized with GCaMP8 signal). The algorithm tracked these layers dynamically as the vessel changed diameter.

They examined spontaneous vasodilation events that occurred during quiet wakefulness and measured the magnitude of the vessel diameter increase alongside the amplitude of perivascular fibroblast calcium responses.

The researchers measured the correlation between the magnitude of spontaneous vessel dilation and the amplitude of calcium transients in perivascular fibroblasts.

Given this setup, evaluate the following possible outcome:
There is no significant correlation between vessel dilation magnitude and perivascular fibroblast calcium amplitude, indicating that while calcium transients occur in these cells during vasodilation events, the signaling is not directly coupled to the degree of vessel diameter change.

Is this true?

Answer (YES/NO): YES